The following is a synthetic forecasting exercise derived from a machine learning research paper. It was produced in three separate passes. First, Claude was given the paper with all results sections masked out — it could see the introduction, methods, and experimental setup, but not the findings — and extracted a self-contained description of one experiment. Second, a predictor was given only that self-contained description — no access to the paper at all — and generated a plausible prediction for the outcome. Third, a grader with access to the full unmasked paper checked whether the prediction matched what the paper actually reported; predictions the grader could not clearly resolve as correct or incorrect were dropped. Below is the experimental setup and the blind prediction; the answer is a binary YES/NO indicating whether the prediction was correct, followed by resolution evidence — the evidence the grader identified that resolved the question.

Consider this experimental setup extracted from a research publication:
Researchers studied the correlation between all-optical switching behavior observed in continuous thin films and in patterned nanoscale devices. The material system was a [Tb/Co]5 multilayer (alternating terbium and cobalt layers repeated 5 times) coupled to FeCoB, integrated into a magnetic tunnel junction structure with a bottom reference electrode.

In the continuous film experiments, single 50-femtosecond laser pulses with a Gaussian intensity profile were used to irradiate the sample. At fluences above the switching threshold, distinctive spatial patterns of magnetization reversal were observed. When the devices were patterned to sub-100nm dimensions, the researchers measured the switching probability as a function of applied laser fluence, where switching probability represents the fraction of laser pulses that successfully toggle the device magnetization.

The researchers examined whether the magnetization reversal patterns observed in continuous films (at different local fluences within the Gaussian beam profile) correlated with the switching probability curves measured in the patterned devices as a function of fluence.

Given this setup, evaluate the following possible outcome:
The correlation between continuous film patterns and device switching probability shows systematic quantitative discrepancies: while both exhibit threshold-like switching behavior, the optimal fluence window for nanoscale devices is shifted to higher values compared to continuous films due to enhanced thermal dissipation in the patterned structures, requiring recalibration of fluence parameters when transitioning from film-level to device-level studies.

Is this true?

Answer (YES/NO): NO